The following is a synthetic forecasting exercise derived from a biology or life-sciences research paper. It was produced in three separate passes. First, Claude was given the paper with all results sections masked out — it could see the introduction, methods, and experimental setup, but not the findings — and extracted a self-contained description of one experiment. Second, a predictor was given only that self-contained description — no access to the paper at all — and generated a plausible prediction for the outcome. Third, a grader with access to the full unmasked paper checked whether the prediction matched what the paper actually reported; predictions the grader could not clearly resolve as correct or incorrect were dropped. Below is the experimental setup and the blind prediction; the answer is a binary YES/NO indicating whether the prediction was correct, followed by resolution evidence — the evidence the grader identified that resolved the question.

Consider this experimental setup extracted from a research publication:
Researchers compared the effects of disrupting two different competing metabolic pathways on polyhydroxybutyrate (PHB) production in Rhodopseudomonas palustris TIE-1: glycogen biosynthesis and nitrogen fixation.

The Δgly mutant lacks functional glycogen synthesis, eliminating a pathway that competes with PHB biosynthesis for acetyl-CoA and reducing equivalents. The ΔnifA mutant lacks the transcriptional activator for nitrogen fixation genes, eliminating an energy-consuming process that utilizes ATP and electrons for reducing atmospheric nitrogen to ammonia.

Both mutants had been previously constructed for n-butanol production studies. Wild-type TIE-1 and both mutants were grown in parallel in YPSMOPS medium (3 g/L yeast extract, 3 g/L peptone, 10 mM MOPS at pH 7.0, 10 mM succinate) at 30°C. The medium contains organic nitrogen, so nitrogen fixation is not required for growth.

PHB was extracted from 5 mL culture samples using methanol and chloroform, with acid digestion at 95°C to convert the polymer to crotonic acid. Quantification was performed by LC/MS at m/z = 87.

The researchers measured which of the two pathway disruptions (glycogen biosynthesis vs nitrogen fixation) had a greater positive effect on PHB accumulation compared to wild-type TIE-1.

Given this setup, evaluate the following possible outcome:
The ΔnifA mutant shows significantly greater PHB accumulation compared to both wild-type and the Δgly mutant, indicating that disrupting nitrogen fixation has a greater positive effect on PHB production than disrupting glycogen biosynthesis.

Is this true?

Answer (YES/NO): NO